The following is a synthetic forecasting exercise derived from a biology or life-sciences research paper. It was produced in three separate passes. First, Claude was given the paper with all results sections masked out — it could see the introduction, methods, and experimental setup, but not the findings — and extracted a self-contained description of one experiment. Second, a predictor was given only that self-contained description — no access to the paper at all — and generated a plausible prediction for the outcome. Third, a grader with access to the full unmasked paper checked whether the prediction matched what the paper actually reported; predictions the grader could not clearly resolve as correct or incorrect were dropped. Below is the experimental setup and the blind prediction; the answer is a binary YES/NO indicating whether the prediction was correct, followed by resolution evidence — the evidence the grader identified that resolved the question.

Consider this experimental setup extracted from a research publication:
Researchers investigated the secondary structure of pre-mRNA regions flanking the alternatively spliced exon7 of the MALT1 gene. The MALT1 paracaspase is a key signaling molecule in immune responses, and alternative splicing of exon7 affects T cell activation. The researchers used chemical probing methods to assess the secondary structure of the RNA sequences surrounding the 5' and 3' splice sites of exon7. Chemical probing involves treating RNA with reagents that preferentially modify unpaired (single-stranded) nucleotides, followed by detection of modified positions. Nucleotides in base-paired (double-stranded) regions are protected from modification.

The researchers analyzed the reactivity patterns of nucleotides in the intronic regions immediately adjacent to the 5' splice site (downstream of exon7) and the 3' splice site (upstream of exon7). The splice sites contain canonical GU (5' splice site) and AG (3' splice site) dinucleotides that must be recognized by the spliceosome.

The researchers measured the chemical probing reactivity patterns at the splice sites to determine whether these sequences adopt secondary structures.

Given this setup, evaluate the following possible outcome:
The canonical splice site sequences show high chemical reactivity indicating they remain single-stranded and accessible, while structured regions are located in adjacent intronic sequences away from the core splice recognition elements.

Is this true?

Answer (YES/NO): NO